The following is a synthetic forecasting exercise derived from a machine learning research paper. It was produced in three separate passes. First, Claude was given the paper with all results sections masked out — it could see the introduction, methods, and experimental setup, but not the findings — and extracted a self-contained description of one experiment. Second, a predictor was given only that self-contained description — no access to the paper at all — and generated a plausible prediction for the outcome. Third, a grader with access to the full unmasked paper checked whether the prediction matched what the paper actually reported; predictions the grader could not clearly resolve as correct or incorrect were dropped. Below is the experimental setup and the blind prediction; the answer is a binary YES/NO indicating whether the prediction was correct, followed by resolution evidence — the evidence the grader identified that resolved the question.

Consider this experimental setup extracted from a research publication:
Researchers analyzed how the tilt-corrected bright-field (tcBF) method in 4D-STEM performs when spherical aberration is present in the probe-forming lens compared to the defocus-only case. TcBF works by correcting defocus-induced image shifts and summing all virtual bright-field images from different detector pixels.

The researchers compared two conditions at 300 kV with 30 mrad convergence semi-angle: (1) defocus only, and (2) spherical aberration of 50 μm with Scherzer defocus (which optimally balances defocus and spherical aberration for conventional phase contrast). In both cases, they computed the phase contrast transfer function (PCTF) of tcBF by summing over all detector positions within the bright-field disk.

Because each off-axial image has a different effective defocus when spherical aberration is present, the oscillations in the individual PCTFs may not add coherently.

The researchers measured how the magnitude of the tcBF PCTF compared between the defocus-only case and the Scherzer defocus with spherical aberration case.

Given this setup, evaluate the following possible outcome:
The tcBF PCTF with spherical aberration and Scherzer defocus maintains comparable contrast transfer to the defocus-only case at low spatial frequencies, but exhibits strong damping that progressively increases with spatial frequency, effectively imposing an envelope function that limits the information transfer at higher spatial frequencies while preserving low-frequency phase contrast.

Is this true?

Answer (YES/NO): NO